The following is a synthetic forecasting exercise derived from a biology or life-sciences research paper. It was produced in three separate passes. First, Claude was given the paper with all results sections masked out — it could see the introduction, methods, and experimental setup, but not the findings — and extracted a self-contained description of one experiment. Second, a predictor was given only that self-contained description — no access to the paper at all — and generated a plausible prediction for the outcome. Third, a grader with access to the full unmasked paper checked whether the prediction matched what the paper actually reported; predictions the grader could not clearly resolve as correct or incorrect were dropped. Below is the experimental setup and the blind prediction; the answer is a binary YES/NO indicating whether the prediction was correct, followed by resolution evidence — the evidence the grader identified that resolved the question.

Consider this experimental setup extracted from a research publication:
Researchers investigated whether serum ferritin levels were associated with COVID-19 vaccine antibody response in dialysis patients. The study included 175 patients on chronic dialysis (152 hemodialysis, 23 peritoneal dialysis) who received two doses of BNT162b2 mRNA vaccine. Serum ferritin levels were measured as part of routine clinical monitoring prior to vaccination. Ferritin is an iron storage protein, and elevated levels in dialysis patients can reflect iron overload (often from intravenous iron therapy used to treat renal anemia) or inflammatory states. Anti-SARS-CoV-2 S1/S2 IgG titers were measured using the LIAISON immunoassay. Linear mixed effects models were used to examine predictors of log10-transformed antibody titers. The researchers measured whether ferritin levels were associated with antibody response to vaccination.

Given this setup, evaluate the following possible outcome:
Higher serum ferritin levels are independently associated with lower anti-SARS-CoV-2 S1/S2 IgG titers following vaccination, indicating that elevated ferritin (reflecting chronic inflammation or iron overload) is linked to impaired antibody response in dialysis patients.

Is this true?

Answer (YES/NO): YES